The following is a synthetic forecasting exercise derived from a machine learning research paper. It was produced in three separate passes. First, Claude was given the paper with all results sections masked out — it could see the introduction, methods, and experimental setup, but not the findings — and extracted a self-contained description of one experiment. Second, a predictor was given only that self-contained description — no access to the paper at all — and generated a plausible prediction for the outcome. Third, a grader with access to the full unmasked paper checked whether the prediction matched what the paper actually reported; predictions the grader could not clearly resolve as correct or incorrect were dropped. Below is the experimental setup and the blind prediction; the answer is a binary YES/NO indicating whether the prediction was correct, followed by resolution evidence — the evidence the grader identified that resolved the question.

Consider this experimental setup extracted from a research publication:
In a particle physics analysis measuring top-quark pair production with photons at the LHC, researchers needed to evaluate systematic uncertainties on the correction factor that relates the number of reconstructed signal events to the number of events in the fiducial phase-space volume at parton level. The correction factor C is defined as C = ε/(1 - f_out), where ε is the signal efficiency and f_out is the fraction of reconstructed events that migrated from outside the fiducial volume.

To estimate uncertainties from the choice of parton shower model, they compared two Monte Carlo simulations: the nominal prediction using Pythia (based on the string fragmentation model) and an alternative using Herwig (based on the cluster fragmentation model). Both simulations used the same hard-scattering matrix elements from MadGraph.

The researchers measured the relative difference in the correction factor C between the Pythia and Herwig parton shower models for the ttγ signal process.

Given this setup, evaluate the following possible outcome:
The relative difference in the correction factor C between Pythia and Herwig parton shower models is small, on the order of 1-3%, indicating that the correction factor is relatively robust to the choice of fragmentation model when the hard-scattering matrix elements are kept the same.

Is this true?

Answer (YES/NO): NO